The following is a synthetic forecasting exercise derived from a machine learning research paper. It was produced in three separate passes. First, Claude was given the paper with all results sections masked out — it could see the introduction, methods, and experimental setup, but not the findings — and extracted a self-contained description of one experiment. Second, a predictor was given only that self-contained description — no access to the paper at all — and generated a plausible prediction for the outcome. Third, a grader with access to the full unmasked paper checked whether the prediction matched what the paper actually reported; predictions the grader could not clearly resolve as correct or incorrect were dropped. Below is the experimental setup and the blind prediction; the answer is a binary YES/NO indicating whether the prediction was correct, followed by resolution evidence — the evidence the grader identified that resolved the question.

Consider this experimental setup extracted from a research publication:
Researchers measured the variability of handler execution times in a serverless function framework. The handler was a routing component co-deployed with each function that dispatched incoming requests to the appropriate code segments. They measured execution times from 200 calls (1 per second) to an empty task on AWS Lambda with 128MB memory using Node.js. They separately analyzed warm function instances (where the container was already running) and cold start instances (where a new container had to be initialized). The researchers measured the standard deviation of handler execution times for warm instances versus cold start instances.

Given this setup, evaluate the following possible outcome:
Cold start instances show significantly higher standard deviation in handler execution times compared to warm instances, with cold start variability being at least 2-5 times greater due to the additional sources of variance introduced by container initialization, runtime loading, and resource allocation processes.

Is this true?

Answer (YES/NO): NO